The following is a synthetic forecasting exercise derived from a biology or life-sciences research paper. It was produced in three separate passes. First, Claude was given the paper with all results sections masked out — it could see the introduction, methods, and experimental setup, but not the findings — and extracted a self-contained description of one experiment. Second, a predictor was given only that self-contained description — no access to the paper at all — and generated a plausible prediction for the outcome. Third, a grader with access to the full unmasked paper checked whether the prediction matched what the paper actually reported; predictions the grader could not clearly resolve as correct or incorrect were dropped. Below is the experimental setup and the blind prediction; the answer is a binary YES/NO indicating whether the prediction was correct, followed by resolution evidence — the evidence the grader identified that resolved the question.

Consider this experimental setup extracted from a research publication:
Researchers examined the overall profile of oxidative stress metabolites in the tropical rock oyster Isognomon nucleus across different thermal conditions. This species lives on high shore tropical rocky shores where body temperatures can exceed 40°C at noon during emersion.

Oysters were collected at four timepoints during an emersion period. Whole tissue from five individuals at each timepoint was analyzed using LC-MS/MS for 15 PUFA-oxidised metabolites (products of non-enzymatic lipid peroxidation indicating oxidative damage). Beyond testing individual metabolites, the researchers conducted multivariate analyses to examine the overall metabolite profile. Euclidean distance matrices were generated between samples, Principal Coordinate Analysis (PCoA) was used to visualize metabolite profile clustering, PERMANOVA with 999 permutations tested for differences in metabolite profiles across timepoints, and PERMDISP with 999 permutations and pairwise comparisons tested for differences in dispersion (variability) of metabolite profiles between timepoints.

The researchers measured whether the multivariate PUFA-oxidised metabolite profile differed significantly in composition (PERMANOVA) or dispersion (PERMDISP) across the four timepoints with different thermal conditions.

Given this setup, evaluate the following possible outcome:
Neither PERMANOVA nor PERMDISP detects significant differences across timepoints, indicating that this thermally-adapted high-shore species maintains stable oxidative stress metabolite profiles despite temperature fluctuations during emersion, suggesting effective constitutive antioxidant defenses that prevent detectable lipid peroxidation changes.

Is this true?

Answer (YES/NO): NO